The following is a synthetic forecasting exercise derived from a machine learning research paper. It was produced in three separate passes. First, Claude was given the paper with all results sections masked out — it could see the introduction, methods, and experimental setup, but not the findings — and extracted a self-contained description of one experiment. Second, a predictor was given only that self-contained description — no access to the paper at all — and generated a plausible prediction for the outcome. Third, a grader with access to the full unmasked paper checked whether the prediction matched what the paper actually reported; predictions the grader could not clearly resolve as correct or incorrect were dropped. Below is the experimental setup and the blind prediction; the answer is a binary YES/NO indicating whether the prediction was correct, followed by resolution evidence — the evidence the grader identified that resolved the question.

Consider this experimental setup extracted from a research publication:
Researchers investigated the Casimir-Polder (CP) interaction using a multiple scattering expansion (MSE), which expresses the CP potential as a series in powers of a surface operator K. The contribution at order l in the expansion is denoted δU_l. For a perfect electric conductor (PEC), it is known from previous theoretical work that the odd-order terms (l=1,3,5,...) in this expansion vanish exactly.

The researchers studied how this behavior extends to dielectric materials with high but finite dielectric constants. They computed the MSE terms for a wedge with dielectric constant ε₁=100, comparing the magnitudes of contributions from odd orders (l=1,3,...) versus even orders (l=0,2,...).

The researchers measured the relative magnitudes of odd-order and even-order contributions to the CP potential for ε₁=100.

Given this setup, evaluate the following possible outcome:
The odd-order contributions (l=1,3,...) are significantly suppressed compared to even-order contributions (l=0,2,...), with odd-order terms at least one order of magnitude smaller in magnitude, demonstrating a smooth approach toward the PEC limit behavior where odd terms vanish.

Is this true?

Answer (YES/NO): YES